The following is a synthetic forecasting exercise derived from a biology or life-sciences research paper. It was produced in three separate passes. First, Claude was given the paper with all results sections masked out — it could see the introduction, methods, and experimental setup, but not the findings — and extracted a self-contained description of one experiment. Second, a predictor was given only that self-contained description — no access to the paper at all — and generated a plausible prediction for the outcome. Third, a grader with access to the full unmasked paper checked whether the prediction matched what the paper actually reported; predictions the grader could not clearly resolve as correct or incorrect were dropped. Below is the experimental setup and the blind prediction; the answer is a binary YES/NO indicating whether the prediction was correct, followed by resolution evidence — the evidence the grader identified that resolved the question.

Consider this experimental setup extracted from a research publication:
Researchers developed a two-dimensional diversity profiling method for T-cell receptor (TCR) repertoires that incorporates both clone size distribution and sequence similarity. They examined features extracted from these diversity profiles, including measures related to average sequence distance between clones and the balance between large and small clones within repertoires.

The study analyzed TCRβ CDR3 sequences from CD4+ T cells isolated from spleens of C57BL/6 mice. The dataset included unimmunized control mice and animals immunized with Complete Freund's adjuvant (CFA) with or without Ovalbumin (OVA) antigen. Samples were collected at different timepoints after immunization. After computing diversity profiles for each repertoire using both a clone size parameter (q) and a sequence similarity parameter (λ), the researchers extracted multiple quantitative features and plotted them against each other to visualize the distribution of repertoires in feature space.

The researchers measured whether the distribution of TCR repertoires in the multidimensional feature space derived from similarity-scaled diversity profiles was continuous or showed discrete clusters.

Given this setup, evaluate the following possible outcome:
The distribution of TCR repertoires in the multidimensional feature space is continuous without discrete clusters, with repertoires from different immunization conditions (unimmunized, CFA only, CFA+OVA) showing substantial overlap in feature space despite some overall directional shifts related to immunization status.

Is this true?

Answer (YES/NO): NO